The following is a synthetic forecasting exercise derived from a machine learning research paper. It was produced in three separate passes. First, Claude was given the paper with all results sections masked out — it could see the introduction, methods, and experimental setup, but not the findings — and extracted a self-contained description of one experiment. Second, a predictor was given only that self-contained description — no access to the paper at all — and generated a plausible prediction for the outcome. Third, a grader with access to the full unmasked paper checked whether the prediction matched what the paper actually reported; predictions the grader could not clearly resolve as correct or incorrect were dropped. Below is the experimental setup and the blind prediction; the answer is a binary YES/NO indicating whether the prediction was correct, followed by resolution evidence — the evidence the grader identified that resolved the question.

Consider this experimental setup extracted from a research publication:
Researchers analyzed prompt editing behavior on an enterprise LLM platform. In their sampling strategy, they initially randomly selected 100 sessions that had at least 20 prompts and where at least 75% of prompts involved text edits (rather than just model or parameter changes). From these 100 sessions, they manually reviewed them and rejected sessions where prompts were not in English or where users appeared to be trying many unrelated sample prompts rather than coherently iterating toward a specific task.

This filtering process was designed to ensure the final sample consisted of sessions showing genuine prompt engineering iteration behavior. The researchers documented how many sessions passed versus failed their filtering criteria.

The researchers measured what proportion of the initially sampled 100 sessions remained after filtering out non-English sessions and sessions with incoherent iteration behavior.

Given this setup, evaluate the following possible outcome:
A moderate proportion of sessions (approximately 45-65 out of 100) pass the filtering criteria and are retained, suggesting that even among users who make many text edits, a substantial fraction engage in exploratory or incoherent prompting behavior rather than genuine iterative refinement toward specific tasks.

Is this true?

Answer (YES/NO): YES